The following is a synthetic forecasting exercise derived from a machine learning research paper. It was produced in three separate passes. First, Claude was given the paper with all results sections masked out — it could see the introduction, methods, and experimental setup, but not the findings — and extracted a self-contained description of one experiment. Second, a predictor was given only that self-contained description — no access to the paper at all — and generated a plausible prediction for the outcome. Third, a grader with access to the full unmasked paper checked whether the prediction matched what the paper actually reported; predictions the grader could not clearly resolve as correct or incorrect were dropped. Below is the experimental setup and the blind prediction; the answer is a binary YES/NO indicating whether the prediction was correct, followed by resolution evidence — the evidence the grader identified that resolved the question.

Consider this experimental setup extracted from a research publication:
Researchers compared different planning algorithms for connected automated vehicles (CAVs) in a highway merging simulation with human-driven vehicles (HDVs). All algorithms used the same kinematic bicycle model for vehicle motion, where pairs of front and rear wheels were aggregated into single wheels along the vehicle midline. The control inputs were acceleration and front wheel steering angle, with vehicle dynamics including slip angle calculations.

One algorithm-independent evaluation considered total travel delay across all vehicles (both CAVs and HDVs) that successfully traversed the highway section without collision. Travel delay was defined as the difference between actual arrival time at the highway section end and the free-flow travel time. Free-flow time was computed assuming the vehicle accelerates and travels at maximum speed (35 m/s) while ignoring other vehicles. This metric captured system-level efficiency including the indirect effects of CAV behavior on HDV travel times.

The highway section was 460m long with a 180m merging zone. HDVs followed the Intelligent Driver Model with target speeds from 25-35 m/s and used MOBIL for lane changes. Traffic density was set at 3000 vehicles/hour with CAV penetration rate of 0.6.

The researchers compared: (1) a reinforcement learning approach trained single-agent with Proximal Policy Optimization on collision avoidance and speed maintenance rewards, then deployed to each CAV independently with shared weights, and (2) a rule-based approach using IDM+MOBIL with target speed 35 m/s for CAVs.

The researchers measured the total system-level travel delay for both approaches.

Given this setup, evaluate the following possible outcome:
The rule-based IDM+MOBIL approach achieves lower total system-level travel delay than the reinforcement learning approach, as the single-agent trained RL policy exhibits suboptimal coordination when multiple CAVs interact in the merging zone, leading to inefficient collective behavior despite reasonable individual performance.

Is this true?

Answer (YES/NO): YES